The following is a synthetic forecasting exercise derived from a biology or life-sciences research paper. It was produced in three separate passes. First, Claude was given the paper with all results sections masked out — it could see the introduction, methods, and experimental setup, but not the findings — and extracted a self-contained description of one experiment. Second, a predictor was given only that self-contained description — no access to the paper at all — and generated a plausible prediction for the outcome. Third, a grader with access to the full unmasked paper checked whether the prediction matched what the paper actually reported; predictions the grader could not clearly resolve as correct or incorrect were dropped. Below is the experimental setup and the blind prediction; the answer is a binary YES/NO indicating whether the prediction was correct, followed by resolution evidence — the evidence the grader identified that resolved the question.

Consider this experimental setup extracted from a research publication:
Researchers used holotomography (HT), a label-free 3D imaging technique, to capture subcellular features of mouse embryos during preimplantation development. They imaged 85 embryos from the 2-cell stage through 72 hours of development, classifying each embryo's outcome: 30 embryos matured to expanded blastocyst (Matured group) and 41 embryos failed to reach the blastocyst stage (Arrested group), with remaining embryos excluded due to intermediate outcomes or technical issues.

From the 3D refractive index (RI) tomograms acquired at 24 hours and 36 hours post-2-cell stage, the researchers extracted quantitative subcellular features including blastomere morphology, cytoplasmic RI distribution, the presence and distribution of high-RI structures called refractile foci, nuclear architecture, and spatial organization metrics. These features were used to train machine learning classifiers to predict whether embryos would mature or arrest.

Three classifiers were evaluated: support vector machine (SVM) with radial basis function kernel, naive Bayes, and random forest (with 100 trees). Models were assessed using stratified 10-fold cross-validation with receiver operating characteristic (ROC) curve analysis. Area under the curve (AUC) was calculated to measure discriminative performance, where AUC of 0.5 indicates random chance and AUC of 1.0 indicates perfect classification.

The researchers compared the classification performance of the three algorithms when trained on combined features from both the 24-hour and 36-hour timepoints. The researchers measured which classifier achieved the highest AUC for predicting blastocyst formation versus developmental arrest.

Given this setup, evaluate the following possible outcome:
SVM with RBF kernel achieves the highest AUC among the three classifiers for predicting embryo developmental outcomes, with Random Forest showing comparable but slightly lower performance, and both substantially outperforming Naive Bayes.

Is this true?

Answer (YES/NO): NO